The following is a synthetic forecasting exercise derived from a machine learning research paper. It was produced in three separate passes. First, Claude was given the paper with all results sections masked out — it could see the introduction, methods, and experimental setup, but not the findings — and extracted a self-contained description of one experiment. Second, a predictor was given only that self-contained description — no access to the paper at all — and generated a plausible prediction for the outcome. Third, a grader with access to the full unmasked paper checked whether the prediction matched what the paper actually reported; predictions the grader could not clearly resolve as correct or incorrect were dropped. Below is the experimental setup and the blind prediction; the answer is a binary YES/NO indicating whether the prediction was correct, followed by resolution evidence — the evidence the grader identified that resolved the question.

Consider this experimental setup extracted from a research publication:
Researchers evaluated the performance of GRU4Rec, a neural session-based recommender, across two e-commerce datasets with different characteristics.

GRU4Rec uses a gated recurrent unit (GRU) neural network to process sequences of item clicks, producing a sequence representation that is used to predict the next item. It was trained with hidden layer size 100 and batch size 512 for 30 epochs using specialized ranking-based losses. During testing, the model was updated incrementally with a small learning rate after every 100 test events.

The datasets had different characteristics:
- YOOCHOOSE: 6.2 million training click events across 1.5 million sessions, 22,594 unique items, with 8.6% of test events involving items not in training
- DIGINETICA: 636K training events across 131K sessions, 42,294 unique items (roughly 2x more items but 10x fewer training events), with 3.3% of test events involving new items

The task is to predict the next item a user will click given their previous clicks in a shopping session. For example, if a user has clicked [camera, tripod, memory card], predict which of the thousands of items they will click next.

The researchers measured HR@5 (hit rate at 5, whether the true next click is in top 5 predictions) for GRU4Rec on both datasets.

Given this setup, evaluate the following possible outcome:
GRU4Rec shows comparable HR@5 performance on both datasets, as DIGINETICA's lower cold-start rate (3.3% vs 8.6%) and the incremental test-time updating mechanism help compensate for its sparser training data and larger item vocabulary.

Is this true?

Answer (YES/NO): NO